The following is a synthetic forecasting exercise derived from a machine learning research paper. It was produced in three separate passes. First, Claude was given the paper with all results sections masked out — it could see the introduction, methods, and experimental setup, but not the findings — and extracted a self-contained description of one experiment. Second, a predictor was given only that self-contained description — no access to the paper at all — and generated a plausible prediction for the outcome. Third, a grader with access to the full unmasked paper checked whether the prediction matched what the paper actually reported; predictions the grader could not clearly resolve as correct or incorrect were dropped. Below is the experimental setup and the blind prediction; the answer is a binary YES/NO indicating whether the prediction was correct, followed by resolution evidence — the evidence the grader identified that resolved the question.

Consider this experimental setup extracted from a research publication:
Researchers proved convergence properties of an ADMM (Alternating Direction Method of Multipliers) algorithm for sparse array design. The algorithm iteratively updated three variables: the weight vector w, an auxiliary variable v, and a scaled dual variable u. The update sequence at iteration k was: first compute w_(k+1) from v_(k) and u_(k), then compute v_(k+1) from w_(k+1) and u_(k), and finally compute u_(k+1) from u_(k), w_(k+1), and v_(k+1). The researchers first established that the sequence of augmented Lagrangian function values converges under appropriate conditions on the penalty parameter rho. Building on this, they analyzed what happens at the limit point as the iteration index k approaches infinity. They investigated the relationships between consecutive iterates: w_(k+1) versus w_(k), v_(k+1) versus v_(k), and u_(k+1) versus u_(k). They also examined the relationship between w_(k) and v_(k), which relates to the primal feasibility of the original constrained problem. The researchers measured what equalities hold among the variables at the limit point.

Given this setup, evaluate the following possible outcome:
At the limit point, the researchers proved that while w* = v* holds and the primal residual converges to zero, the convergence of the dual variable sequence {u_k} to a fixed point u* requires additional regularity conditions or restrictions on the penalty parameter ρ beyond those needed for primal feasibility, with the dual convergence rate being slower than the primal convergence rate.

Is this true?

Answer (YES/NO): NO